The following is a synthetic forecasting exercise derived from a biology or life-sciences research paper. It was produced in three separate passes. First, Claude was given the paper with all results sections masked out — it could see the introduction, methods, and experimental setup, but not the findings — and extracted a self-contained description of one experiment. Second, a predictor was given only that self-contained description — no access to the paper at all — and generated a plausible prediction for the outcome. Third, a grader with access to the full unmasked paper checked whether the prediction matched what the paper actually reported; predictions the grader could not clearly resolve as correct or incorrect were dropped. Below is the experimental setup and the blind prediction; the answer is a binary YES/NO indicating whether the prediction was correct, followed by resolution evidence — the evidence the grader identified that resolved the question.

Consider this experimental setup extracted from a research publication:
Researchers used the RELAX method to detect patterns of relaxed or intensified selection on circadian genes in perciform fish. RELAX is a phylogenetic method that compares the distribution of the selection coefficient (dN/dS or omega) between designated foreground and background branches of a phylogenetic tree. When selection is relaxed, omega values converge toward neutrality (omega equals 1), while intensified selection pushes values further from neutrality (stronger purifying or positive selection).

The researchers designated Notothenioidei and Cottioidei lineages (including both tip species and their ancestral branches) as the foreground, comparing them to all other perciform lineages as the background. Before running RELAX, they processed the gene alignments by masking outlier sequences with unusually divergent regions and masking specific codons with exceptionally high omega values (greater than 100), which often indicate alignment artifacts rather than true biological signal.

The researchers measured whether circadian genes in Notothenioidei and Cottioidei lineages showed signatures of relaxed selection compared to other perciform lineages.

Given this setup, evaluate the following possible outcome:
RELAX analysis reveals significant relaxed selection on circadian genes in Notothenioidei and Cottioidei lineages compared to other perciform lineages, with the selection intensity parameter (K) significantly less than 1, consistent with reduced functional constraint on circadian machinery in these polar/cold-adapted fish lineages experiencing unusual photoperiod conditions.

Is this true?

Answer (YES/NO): YES